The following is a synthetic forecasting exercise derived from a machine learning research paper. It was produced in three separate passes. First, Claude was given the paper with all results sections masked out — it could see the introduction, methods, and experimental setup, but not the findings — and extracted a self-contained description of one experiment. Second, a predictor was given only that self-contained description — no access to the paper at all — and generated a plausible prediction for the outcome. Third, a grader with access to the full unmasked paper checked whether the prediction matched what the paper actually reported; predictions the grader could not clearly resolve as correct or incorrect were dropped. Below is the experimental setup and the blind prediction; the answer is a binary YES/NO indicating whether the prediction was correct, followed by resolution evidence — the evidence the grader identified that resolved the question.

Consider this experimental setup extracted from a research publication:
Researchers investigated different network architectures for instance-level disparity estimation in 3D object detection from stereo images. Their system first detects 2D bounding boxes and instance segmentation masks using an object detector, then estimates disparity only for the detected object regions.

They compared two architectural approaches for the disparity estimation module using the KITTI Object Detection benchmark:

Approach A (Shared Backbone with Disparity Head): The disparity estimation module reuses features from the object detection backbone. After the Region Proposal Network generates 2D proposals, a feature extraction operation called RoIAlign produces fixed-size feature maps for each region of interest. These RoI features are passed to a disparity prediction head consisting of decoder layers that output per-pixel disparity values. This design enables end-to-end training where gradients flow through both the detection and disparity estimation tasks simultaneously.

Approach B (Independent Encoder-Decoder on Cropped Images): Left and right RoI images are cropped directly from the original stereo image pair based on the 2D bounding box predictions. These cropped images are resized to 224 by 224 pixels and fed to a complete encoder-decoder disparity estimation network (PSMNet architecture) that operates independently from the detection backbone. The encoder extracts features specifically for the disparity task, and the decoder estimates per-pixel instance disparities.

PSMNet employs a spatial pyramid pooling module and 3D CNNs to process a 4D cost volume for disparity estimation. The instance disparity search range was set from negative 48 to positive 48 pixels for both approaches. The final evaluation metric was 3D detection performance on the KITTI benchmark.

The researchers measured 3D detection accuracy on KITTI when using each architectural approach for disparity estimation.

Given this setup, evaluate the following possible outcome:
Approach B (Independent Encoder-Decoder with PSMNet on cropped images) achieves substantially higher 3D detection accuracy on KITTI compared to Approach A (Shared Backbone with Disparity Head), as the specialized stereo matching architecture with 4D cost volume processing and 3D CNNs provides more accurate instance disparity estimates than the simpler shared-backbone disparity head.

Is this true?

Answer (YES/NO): YES